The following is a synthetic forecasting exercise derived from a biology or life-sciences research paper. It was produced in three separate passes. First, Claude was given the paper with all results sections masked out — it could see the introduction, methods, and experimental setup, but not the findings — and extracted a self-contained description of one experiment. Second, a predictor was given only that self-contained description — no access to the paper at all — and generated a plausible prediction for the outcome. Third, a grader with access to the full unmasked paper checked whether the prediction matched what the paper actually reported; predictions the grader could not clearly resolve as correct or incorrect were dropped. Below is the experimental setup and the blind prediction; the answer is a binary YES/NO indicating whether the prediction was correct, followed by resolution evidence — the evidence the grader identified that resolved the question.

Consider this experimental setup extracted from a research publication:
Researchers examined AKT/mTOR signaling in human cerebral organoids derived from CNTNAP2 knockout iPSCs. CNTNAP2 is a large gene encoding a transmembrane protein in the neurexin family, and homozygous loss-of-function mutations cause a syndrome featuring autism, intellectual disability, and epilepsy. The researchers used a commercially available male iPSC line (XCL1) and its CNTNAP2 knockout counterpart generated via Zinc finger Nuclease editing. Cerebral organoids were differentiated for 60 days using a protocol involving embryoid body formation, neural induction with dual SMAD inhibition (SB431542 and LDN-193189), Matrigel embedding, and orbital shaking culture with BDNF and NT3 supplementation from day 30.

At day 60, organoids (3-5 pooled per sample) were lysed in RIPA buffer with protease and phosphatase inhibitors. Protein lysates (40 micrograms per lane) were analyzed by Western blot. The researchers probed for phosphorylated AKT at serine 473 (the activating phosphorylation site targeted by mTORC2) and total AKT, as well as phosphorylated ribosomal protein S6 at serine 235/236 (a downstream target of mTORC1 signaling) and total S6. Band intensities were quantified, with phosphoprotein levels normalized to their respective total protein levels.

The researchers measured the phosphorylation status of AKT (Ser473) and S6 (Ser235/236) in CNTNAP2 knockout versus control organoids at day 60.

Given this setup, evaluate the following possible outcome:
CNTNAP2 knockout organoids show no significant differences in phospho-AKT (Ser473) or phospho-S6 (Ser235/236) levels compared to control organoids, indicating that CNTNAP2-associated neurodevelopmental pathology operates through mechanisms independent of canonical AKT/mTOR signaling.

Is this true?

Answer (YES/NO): NO